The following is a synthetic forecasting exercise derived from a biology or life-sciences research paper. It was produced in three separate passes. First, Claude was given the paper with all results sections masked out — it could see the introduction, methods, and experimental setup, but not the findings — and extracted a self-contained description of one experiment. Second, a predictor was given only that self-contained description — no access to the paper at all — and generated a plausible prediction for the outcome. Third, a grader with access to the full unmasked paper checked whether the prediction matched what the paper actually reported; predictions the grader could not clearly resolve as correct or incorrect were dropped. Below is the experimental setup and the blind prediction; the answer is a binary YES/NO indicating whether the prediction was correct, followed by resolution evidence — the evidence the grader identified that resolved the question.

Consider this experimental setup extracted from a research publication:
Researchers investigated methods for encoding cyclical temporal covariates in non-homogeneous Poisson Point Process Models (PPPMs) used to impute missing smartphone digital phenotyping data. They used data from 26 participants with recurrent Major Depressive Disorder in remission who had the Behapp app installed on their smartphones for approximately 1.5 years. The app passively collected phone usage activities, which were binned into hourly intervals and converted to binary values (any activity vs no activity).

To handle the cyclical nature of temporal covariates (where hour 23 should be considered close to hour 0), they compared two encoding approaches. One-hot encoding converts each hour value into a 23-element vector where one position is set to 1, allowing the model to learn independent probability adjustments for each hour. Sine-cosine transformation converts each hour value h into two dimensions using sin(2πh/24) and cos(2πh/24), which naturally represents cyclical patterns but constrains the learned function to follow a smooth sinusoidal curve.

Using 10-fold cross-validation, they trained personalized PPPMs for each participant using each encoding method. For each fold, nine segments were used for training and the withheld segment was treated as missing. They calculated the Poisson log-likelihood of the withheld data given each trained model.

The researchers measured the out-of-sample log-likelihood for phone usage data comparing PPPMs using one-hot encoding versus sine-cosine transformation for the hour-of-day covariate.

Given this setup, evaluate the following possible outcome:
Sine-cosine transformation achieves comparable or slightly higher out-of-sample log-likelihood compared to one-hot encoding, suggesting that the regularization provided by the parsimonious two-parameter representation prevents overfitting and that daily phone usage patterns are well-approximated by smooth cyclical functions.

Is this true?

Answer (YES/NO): NO